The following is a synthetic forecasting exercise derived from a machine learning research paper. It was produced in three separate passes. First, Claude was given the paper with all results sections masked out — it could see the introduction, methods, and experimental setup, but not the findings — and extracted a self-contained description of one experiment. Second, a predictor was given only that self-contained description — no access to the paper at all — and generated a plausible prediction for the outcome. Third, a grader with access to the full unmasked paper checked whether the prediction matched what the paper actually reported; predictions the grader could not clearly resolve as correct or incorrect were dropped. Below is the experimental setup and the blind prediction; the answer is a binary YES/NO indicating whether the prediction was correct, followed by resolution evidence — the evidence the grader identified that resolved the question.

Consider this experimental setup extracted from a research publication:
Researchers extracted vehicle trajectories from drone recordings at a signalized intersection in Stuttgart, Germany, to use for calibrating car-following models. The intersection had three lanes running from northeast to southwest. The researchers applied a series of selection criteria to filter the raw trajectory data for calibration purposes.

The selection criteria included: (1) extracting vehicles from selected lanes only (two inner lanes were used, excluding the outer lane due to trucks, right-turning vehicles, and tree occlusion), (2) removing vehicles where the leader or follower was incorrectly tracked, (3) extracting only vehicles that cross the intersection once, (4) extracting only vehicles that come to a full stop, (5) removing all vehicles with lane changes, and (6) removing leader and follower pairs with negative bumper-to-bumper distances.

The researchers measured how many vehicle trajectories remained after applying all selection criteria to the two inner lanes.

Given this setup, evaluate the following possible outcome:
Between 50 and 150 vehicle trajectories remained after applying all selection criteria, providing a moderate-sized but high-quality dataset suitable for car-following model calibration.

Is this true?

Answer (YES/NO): NO